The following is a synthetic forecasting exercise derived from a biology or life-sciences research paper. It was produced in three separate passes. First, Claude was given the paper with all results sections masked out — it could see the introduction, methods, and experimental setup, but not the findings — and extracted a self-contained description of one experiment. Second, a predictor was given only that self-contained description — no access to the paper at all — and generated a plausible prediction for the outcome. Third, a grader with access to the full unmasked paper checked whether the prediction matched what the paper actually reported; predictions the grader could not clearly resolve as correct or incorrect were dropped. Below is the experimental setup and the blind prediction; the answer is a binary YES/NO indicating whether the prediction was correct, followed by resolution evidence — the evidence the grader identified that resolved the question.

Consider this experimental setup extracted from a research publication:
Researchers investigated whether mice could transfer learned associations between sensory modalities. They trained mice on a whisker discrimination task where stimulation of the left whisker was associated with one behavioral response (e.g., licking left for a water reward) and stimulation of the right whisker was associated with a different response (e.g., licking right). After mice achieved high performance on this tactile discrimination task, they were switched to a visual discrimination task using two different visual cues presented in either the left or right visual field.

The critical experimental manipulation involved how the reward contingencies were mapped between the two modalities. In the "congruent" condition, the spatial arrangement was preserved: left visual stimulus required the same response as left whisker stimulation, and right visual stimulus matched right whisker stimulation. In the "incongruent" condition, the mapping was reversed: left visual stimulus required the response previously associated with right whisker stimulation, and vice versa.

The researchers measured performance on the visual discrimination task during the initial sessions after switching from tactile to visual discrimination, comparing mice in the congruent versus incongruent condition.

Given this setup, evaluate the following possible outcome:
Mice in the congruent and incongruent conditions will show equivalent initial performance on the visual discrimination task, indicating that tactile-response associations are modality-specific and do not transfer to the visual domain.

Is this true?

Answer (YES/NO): NO